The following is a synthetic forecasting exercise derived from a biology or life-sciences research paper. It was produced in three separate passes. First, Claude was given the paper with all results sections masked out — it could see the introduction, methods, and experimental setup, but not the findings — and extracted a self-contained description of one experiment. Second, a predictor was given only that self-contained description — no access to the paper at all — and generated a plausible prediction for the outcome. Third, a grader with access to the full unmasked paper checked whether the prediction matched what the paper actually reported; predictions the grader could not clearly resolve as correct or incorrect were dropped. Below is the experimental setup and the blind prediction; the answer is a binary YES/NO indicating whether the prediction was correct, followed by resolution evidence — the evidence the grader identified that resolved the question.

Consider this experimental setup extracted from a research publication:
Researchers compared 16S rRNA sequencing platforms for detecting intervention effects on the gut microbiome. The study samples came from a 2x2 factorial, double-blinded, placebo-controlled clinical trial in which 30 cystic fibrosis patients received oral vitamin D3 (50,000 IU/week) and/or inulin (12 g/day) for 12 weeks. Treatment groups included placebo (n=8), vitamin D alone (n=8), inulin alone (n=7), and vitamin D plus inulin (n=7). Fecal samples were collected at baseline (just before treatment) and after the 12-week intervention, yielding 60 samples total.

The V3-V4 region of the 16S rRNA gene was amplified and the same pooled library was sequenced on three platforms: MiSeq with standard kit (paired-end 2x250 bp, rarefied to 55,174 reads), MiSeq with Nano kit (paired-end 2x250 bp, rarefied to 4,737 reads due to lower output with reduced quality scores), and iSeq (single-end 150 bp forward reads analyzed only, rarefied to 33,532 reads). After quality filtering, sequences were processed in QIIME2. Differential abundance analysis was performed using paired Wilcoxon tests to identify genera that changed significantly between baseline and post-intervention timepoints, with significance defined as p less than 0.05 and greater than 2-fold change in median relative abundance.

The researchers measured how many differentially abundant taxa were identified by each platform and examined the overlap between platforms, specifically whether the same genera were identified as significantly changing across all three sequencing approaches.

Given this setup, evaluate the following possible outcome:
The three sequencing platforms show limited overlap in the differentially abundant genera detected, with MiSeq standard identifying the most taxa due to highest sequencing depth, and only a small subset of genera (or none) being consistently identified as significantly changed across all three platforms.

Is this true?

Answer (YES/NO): NO